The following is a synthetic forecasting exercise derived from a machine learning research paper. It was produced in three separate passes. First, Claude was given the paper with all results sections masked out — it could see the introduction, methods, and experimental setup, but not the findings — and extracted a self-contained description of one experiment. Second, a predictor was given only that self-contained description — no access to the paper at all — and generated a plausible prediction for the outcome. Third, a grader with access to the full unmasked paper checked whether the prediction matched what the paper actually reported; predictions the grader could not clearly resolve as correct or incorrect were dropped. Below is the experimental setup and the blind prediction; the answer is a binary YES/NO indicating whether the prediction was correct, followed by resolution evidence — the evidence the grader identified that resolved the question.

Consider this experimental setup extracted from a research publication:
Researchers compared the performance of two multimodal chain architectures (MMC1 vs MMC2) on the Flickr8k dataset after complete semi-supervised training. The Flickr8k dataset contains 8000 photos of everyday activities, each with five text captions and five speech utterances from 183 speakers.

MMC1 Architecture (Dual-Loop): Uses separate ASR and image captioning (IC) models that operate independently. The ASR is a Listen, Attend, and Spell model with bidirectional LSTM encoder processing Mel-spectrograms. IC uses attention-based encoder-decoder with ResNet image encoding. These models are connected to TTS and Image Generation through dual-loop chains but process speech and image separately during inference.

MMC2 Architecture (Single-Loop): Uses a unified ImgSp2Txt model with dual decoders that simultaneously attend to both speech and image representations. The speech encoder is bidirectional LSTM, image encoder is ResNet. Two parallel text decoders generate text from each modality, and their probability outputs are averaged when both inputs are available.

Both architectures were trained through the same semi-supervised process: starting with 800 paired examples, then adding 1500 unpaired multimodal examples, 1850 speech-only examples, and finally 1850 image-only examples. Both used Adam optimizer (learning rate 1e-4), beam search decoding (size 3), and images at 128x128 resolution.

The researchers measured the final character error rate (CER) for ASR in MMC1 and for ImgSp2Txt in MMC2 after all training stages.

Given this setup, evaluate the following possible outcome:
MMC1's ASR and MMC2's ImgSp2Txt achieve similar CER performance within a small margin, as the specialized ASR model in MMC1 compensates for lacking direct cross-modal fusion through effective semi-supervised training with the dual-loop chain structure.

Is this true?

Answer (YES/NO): YES